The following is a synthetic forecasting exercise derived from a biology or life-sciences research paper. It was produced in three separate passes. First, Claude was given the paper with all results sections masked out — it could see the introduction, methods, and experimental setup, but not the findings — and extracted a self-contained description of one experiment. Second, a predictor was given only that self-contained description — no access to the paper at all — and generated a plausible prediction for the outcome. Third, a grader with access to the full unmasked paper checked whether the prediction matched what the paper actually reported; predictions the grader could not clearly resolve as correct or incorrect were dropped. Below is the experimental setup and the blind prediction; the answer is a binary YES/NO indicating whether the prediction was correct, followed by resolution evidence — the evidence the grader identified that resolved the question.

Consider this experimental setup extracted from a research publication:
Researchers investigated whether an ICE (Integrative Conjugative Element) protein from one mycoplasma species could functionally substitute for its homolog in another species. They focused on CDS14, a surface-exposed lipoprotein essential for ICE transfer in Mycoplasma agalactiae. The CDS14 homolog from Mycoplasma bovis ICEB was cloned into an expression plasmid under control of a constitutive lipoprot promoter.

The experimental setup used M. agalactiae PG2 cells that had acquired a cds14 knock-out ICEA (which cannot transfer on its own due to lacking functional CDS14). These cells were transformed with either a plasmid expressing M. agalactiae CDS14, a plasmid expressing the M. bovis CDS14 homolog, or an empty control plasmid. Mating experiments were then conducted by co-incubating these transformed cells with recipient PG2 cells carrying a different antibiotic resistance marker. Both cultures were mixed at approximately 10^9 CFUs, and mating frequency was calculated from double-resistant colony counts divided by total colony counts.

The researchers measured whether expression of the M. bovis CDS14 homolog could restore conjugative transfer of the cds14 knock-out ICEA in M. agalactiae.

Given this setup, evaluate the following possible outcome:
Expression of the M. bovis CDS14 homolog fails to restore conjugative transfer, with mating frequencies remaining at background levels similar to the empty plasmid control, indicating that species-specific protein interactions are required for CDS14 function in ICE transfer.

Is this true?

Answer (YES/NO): NO